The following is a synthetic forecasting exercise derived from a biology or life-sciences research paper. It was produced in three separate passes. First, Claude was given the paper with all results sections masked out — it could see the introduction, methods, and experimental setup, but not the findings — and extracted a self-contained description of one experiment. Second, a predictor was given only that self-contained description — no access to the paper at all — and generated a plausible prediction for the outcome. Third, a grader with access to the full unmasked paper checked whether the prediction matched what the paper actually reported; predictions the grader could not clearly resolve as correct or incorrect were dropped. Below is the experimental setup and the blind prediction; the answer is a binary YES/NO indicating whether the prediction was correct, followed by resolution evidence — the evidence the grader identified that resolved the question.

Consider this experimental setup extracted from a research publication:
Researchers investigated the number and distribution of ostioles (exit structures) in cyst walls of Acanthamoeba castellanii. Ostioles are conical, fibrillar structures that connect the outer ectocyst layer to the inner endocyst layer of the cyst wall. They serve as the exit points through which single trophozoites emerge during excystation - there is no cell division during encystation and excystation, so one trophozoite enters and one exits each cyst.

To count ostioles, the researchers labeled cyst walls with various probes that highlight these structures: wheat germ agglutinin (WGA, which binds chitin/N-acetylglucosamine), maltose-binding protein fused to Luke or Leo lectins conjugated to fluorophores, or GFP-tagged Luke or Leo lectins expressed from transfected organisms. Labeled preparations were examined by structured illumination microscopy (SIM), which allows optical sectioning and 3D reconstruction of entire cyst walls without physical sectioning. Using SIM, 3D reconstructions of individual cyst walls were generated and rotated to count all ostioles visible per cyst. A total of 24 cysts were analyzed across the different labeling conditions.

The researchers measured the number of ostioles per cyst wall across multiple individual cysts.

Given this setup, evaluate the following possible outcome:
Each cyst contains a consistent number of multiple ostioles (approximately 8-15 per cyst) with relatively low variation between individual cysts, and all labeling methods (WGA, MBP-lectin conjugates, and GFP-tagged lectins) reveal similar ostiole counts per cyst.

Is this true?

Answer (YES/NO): NO